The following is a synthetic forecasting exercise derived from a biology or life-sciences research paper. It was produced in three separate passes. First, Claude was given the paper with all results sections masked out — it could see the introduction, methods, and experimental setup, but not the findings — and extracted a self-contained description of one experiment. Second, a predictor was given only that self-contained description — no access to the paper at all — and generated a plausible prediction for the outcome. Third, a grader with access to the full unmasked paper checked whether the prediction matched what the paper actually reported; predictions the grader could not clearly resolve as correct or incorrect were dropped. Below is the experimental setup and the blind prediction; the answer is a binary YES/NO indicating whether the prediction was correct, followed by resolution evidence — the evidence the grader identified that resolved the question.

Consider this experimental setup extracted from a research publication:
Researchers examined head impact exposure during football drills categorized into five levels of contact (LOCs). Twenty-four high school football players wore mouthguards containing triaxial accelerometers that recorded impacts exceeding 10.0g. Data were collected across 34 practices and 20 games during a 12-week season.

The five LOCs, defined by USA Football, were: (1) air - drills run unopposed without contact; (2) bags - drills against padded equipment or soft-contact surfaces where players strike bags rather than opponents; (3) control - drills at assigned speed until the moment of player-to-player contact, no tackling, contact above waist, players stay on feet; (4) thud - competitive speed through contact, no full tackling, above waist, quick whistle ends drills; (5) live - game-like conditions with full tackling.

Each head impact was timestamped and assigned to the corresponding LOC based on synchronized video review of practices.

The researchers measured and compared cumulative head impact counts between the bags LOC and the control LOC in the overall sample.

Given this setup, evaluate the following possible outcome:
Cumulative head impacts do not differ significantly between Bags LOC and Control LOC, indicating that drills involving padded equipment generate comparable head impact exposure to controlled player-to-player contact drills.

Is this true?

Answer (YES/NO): NO